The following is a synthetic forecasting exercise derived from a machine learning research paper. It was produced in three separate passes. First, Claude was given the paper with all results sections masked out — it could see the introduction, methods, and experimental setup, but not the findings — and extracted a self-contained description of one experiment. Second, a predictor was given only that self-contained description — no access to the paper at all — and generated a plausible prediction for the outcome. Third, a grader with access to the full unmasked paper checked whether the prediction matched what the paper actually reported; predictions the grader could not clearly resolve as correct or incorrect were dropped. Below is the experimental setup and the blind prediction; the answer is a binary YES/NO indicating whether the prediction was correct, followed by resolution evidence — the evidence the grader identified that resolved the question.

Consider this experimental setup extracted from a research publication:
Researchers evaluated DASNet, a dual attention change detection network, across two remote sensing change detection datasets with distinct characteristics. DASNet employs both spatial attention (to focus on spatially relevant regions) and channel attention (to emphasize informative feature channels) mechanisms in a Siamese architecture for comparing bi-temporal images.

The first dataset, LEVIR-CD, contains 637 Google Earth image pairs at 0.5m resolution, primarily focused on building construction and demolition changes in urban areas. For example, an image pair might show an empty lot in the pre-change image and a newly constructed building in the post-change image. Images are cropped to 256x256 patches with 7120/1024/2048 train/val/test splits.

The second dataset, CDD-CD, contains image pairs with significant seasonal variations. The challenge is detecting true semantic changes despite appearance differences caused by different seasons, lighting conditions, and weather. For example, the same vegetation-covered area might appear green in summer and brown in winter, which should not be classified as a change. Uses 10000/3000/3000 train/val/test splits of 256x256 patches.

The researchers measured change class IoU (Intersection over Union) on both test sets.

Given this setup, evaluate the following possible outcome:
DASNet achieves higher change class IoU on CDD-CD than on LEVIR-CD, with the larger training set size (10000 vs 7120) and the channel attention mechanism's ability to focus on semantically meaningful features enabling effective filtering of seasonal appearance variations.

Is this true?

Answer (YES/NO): YES